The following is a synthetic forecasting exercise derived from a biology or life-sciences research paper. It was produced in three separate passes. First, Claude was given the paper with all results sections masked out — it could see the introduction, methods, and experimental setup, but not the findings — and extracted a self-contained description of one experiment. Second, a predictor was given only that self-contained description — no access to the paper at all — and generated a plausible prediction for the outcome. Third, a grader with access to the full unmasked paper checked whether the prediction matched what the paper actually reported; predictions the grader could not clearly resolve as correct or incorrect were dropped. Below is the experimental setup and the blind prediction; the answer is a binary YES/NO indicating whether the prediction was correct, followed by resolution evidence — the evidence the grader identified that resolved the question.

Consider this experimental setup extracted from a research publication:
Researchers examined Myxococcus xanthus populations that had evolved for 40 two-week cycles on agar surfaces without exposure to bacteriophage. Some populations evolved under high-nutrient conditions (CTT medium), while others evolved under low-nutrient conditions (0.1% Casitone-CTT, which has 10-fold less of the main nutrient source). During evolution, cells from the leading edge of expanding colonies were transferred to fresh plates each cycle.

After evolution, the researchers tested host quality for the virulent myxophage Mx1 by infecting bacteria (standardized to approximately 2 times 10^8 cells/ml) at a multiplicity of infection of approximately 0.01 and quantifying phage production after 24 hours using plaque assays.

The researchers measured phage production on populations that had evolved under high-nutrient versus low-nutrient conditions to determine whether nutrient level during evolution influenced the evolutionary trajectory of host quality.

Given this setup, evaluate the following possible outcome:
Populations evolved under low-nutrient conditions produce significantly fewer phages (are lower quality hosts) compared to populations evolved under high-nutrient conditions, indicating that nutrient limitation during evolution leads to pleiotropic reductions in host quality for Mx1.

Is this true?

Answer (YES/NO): NO